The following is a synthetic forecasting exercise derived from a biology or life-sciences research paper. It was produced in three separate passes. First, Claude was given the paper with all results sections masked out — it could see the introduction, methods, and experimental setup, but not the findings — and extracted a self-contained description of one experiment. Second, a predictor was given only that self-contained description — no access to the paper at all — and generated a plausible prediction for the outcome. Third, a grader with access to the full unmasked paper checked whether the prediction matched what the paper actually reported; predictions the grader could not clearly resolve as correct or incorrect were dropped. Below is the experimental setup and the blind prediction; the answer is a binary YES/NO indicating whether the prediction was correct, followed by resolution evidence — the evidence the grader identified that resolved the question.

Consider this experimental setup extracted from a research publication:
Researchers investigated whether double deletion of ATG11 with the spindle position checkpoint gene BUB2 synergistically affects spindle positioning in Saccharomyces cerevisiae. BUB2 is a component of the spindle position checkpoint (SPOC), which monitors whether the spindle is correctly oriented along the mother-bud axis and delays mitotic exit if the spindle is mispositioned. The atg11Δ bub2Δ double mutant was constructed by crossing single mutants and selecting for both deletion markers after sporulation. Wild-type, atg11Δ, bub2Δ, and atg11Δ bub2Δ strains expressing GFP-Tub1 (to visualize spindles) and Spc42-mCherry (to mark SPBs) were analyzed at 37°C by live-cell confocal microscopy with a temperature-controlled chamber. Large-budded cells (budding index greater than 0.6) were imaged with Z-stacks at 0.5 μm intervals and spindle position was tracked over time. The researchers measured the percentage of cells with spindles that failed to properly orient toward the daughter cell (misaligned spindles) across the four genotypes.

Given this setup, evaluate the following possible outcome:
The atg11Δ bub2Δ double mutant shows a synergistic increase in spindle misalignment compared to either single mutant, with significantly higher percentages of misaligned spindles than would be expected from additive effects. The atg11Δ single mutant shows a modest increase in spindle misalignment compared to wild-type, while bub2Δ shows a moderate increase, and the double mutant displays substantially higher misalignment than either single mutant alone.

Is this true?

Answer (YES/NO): NO